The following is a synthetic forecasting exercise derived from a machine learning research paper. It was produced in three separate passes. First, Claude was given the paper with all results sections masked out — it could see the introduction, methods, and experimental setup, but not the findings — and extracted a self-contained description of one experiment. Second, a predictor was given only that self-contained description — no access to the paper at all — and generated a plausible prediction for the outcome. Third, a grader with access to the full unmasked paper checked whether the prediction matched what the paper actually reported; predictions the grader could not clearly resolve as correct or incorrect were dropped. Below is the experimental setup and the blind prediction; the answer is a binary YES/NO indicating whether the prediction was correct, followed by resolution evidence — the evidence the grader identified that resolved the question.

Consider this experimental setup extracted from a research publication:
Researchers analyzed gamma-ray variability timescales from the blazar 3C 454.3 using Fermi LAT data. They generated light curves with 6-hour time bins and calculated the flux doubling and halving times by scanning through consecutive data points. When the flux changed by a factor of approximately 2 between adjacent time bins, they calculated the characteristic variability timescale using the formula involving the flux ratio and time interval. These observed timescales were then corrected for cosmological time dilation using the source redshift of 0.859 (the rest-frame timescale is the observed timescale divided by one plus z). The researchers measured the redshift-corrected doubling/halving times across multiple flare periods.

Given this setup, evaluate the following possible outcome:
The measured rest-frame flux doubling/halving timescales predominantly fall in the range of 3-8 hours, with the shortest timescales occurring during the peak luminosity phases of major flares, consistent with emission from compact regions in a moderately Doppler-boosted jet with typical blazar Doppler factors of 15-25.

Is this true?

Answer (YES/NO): NO